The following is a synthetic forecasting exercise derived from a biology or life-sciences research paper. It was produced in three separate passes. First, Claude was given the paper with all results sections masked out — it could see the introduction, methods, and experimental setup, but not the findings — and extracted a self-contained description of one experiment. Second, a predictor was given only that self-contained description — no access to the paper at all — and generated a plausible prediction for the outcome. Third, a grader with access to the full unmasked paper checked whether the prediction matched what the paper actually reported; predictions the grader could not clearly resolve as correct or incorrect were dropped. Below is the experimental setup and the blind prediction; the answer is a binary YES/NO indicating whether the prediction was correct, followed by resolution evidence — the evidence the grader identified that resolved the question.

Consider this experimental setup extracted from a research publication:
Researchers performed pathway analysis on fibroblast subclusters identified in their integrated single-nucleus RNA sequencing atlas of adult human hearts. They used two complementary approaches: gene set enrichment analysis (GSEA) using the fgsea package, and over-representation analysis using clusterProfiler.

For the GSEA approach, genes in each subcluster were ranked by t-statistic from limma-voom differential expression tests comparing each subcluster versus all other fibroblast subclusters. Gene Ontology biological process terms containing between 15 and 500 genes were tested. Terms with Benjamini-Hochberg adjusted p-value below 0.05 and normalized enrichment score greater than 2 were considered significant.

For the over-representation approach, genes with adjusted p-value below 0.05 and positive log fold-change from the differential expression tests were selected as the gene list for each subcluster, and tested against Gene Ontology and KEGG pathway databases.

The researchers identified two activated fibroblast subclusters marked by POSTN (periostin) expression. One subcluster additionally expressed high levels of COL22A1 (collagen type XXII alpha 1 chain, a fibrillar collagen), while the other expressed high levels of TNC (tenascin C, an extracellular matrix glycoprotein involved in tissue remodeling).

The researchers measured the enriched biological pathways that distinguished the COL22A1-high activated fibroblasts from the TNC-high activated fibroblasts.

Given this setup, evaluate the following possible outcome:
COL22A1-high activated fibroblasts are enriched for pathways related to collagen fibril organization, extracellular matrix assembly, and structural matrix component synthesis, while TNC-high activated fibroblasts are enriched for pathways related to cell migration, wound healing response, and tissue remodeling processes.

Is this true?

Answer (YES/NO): NO